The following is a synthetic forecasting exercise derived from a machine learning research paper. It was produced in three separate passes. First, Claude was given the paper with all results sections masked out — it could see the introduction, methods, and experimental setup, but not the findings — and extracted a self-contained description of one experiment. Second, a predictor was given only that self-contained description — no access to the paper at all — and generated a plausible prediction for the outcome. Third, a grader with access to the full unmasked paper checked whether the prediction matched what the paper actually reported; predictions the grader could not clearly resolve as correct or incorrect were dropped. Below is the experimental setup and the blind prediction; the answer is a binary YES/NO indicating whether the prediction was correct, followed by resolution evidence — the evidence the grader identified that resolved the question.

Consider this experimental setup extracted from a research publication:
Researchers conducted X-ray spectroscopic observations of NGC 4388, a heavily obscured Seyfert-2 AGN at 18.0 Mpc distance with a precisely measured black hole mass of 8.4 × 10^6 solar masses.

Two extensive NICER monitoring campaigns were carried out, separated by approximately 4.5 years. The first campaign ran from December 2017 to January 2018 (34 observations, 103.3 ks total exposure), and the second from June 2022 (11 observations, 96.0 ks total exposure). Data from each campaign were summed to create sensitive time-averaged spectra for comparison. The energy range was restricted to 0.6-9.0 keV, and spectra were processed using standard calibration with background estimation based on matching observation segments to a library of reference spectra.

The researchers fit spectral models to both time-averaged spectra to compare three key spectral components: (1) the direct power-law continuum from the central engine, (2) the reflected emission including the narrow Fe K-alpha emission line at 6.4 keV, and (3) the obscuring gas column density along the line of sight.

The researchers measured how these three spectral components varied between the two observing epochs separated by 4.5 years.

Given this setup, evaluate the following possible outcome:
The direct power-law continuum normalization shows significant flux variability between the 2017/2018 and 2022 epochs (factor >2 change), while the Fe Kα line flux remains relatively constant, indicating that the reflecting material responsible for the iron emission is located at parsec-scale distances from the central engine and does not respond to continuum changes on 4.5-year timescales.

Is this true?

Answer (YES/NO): NO